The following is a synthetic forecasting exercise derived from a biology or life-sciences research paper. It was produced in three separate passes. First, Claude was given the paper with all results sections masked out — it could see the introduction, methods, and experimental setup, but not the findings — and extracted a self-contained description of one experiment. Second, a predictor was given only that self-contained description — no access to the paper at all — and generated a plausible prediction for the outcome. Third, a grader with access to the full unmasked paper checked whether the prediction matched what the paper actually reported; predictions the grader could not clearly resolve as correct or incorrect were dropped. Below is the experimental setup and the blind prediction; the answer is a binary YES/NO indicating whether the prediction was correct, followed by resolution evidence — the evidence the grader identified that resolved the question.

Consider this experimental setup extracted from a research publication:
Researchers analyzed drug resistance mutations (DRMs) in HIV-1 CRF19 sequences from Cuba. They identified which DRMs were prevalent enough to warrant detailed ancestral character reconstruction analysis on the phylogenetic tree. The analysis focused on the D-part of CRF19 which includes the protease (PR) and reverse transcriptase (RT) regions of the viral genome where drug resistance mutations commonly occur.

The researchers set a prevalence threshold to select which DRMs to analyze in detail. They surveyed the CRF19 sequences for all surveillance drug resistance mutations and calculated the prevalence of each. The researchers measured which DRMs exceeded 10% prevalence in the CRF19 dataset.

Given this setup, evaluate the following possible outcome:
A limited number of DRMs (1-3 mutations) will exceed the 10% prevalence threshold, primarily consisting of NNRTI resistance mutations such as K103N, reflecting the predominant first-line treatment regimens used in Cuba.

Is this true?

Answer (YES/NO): NO